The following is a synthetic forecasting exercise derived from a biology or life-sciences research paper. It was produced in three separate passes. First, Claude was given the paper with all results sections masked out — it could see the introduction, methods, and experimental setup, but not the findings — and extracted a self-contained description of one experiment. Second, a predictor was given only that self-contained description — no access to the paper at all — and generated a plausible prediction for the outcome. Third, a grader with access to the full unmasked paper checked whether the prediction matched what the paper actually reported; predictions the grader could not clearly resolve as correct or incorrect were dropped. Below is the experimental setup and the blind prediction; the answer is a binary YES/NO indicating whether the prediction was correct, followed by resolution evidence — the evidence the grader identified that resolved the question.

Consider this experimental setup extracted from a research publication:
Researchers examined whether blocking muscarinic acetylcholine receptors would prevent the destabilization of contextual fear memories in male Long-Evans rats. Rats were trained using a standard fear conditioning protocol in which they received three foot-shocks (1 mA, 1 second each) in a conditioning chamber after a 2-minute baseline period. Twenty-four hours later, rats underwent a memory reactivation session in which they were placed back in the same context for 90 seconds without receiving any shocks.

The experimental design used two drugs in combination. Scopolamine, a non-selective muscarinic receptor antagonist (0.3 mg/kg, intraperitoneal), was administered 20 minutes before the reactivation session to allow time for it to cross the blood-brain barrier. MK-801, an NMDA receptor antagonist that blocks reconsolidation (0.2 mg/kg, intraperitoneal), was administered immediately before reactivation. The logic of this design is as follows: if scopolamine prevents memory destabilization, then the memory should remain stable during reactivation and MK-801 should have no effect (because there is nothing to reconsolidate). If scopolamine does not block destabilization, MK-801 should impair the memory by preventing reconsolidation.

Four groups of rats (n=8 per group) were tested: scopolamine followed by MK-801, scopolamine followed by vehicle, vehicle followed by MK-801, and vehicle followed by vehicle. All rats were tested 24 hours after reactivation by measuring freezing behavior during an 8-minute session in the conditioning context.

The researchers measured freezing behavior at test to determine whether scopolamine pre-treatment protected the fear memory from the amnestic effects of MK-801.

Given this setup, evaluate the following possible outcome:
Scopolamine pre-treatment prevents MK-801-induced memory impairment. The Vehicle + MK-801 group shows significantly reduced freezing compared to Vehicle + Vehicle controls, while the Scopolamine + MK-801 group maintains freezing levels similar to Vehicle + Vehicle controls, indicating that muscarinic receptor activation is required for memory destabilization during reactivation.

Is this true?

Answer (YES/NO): YES